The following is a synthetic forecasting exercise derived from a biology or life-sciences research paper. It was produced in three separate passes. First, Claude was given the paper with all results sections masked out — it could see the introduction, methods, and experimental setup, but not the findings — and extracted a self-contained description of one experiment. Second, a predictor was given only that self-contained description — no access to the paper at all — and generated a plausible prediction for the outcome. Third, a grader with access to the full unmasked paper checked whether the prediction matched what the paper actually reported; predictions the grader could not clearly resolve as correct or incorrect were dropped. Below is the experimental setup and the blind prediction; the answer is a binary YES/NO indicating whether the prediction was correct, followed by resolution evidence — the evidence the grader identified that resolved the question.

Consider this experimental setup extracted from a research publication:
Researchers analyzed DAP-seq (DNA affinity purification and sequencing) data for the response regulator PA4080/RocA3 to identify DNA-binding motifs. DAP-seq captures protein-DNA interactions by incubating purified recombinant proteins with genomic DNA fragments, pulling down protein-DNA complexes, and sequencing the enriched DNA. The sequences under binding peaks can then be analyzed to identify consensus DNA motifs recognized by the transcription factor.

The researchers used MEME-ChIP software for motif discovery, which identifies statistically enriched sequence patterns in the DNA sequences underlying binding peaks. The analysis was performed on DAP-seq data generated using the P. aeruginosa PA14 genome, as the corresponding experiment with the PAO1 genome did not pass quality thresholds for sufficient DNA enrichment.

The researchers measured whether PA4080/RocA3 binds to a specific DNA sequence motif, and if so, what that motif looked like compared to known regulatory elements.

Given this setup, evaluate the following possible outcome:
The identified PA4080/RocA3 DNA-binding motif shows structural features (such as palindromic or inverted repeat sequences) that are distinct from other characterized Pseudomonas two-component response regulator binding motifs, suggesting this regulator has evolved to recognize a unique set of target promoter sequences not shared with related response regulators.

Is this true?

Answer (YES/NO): NO